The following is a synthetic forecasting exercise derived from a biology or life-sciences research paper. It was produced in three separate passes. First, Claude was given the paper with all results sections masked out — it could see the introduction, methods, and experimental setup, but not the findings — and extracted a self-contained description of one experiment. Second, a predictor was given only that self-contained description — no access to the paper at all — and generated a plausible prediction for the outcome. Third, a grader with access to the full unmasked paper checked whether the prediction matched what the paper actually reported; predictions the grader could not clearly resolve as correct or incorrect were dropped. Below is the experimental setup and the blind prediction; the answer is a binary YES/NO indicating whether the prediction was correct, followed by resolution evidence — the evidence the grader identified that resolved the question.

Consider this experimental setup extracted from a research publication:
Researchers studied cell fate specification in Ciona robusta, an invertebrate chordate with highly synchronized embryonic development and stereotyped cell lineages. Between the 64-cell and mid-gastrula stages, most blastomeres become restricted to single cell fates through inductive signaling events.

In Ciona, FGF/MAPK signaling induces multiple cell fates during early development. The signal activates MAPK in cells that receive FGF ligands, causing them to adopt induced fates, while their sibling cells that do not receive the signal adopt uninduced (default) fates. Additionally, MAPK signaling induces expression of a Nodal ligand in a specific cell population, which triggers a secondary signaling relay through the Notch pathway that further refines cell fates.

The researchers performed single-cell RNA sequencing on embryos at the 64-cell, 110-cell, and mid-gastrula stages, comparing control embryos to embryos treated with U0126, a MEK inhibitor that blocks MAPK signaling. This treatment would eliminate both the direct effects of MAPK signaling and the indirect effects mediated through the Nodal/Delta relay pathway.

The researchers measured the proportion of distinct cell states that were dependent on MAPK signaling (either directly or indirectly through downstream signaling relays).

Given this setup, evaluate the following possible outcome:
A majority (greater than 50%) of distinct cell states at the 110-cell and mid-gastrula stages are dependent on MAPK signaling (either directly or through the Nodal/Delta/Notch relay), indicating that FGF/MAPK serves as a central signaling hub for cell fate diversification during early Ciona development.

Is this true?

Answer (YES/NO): NO